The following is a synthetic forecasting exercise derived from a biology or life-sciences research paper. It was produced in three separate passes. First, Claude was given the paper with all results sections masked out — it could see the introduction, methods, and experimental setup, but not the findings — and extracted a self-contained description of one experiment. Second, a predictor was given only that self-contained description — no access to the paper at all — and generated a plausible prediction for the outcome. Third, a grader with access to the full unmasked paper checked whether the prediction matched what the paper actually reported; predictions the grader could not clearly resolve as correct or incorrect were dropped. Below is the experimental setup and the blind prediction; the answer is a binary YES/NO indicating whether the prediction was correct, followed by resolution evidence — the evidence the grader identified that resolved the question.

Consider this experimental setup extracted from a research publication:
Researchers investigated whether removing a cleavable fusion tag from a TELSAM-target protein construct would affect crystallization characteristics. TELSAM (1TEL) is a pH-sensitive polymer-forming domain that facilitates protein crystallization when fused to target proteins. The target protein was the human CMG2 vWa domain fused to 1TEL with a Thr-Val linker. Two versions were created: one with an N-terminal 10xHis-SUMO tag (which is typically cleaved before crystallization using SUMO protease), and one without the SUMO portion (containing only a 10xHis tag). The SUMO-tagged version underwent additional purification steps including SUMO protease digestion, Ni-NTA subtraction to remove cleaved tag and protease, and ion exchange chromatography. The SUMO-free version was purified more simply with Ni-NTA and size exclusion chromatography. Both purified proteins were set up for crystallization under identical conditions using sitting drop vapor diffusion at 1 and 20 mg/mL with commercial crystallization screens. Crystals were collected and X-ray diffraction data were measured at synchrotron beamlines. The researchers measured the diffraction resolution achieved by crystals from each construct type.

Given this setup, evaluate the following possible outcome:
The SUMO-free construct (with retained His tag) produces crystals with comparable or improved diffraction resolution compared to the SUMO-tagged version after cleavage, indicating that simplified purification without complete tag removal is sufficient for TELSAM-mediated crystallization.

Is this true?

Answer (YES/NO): YES